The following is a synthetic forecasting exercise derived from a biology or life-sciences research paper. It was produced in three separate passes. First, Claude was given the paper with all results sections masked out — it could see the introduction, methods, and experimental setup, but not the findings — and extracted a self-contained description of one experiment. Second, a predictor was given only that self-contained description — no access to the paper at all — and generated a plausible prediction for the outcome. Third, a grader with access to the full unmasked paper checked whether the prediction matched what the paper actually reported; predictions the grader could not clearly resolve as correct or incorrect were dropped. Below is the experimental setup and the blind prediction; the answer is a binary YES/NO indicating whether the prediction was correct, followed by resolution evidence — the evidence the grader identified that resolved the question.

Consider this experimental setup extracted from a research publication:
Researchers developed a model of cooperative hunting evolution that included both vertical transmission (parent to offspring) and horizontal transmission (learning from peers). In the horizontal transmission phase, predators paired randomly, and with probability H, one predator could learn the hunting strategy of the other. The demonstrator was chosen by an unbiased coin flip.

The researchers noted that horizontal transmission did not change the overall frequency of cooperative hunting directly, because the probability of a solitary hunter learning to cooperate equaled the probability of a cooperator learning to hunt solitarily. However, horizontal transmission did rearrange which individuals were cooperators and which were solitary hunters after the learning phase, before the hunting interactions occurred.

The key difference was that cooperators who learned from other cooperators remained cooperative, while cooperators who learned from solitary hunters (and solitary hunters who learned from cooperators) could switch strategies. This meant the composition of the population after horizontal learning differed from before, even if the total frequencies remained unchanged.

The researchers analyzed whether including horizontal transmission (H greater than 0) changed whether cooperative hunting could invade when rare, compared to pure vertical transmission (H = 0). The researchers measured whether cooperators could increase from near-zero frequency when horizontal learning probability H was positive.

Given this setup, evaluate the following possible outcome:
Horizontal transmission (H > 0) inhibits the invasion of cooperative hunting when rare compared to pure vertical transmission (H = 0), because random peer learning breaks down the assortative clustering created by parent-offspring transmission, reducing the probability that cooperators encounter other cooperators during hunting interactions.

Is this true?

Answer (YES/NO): NO